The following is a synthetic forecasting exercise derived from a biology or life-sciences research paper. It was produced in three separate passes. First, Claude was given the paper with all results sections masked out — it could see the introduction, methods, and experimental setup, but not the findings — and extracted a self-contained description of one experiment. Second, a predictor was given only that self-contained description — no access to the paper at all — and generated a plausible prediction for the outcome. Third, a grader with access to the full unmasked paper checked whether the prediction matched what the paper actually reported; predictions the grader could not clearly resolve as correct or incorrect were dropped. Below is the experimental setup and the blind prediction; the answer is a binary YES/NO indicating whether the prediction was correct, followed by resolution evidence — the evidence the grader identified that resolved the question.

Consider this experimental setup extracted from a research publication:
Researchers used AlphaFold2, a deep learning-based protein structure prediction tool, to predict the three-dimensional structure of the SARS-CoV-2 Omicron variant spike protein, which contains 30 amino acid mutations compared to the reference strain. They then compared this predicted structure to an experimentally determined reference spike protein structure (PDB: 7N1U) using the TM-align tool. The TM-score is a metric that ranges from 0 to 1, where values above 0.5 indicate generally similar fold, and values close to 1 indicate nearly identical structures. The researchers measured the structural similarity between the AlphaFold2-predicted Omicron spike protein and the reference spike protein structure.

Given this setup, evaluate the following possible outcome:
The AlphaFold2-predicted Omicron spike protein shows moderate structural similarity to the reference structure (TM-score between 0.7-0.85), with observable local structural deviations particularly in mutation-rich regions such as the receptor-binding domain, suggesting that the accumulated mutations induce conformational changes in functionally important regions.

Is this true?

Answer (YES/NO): NO